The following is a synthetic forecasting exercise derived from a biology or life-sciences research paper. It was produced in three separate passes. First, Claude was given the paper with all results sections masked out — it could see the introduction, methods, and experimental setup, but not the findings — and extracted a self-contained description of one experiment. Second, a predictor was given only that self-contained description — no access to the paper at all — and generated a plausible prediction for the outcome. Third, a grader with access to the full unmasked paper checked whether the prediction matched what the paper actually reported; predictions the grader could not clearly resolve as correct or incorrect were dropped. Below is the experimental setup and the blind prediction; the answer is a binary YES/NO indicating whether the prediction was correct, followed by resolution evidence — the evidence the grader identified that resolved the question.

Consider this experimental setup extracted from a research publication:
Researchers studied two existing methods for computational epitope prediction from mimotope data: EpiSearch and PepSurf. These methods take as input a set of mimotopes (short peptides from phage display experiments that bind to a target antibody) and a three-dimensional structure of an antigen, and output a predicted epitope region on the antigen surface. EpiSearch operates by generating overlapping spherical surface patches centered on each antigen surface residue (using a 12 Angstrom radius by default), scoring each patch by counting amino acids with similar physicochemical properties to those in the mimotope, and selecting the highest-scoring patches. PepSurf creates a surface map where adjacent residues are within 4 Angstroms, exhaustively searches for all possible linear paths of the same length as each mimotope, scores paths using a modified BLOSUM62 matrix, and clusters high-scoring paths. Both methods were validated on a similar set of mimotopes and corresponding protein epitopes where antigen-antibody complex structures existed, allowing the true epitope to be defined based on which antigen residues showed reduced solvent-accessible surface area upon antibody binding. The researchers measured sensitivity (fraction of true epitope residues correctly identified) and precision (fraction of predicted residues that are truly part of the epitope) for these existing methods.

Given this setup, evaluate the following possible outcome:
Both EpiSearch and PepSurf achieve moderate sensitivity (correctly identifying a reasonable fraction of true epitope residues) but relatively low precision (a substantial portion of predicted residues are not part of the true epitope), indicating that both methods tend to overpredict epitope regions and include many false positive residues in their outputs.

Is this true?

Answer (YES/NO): NO